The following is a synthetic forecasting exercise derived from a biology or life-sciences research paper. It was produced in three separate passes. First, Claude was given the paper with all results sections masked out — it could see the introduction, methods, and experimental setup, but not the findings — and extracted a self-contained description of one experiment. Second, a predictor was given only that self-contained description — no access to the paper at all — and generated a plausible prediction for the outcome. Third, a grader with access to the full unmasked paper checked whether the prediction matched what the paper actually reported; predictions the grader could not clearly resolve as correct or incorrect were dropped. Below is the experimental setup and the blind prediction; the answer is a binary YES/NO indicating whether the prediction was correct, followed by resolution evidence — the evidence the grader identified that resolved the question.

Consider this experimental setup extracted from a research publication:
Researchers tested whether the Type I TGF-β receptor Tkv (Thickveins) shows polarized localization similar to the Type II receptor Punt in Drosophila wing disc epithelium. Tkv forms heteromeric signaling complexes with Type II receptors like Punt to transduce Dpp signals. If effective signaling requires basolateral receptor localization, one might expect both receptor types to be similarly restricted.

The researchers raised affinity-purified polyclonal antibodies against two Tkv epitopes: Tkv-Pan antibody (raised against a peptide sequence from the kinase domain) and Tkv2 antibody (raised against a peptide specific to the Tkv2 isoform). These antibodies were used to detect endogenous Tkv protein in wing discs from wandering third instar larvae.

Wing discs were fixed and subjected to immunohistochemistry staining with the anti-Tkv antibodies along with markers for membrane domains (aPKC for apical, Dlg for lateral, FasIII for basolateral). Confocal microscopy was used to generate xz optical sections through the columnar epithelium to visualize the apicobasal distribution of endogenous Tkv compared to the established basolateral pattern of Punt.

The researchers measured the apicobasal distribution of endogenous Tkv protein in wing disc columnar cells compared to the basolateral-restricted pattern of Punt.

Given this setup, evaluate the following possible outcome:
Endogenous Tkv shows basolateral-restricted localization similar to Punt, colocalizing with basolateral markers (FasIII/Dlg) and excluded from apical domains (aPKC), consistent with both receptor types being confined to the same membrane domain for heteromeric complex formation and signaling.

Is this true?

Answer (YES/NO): NO